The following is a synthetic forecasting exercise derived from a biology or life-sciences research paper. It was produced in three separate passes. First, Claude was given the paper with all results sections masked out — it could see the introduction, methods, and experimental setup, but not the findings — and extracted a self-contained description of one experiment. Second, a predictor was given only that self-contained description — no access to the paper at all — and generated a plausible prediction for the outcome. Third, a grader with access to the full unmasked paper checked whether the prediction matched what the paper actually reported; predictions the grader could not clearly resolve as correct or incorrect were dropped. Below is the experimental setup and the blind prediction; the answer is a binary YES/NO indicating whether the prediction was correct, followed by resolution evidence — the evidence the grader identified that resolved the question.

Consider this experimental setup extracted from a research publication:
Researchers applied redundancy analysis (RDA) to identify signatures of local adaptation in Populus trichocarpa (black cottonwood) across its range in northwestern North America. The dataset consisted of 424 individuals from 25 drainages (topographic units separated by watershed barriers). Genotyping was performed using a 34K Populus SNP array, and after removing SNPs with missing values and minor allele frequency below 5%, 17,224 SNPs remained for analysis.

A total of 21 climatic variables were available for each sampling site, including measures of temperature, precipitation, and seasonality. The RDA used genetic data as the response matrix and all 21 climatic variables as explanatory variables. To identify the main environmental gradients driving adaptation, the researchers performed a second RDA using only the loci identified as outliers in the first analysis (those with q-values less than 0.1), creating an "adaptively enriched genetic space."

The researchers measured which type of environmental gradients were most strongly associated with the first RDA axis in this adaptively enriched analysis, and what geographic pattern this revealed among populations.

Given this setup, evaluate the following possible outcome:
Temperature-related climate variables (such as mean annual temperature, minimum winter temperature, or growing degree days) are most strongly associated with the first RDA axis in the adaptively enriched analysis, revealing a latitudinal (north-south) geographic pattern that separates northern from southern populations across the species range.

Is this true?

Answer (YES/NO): NO